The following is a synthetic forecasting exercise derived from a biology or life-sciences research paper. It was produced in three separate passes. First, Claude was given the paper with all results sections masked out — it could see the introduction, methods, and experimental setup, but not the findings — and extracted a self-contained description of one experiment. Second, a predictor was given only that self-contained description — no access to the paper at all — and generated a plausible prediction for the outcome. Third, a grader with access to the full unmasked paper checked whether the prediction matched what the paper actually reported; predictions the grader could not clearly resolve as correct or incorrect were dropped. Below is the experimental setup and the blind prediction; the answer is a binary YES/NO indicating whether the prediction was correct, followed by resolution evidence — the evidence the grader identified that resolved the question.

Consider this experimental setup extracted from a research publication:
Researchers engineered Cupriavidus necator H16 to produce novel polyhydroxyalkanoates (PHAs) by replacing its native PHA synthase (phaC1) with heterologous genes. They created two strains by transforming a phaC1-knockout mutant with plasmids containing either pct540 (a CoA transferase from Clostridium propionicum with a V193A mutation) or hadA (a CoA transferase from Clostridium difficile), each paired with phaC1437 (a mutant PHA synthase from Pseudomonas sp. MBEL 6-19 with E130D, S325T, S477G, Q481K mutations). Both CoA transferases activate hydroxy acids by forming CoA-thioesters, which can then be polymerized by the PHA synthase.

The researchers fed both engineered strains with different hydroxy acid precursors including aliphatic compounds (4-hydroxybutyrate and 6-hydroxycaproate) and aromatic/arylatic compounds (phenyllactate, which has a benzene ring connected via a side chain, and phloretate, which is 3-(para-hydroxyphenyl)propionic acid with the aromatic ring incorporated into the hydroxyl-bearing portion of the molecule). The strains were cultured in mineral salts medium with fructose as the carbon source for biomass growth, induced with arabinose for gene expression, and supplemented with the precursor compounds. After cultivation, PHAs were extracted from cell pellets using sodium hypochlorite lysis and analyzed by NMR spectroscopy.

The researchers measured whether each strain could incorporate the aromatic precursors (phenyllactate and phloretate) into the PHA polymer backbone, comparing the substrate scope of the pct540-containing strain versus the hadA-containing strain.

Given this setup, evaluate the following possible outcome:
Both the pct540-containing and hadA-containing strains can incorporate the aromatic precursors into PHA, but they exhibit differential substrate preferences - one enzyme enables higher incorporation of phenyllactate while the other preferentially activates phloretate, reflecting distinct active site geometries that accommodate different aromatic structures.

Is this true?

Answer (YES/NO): NO